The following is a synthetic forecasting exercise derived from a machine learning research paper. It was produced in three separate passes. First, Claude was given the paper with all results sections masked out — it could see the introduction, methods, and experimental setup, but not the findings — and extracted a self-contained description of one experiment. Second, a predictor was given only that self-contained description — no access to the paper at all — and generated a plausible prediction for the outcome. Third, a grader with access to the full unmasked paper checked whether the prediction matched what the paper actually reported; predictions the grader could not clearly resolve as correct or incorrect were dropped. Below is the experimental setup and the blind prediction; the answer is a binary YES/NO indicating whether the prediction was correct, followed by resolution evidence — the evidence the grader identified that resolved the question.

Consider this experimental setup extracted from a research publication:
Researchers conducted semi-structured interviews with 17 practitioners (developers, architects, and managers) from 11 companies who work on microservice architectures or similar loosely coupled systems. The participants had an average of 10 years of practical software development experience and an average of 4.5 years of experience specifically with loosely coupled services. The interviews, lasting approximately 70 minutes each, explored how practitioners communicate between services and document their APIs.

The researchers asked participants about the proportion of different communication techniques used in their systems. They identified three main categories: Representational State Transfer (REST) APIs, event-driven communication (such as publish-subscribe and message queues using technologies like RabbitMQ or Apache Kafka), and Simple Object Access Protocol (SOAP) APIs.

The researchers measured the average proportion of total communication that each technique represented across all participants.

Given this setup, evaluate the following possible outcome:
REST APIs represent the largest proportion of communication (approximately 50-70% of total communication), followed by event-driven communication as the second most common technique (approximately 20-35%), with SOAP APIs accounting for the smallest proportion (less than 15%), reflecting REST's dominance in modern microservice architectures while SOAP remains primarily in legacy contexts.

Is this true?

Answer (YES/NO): YES